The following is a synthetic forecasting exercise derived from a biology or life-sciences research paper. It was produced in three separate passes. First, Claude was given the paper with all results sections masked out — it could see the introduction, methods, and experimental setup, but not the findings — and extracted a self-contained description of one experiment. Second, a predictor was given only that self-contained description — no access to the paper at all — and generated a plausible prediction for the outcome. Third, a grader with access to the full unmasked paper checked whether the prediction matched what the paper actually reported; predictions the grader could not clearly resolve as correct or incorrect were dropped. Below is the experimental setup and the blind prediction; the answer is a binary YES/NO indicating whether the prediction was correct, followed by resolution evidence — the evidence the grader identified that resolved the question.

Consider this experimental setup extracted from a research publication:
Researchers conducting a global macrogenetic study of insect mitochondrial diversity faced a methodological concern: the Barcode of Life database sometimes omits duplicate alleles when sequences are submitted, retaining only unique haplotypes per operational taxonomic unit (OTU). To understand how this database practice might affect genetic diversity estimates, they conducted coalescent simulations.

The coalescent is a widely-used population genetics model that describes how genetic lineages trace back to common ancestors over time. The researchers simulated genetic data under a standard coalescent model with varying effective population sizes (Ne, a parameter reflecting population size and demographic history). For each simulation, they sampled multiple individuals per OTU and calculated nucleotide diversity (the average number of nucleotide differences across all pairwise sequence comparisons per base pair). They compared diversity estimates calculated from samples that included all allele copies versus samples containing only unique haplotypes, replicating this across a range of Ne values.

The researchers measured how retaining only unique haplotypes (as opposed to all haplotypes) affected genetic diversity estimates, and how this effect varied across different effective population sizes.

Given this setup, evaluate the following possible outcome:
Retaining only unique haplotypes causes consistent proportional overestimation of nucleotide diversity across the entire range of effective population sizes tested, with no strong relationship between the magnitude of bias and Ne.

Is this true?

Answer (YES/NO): NO